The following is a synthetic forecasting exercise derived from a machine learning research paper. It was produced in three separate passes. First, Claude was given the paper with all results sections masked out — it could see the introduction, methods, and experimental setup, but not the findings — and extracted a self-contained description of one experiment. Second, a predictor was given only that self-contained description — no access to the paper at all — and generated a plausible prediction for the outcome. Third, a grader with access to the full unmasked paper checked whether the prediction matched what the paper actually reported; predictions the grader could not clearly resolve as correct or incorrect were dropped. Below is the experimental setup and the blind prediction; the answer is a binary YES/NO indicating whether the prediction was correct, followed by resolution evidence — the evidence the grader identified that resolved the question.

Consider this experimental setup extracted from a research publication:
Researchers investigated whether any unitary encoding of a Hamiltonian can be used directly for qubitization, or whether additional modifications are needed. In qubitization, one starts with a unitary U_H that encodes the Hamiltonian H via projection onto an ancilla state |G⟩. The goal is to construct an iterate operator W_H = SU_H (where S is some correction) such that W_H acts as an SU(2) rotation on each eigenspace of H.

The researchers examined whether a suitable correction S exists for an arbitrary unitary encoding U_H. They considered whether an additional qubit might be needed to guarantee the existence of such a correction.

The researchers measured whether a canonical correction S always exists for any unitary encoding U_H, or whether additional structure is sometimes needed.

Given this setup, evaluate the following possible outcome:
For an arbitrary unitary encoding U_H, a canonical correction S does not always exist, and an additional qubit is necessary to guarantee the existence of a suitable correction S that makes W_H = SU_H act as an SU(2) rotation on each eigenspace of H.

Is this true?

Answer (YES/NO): YES